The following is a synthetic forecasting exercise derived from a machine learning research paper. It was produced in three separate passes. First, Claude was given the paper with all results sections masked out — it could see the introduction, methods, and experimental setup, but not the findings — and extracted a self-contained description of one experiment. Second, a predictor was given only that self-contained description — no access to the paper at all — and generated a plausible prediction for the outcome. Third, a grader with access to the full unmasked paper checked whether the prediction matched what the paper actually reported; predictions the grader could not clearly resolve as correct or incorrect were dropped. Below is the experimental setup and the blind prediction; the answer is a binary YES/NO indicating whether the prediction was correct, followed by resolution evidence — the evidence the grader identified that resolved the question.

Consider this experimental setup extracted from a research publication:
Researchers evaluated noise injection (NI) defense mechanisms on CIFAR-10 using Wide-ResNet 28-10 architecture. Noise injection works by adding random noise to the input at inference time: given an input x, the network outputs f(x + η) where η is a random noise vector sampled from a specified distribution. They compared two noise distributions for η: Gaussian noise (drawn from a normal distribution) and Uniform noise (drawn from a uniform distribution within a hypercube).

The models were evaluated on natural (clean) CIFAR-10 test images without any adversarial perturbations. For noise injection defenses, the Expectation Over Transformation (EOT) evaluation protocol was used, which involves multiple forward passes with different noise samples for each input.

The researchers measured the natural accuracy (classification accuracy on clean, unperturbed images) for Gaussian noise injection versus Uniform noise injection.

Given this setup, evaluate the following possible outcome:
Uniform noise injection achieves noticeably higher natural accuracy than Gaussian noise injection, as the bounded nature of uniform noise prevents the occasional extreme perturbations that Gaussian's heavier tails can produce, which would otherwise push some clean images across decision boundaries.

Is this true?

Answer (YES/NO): YES